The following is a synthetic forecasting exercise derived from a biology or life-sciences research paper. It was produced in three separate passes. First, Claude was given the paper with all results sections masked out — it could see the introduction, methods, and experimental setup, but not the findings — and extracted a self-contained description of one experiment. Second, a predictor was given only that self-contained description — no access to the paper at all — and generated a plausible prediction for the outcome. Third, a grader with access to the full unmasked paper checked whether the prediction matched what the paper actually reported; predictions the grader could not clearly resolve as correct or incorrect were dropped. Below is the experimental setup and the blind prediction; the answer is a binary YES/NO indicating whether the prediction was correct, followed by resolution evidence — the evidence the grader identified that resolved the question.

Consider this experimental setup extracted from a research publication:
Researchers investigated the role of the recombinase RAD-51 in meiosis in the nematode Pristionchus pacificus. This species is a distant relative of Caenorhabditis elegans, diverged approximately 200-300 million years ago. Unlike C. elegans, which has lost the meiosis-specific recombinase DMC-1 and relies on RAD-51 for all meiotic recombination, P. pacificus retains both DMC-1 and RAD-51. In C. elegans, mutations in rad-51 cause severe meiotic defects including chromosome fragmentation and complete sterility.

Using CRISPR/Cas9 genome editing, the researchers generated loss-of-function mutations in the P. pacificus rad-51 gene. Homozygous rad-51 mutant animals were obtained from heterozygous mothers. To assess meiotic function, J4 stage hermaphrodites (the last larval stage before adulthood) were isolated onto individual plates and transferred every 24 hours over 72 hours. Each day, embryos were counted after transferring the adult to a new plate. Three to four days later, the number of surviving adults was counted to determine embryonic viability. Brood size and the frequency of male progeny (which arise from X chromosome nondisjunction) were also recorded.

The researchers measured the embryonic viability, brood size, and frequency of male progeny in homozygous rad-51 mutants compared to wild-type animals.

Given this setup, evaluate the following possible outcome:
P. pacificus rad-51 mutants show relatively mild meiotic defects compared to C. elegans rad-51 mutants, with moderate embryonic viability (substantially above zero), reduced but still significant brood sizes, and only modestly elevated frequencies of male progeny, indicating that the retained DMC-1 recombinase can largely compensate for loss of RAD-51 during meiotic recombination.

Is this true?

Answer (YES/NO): YES